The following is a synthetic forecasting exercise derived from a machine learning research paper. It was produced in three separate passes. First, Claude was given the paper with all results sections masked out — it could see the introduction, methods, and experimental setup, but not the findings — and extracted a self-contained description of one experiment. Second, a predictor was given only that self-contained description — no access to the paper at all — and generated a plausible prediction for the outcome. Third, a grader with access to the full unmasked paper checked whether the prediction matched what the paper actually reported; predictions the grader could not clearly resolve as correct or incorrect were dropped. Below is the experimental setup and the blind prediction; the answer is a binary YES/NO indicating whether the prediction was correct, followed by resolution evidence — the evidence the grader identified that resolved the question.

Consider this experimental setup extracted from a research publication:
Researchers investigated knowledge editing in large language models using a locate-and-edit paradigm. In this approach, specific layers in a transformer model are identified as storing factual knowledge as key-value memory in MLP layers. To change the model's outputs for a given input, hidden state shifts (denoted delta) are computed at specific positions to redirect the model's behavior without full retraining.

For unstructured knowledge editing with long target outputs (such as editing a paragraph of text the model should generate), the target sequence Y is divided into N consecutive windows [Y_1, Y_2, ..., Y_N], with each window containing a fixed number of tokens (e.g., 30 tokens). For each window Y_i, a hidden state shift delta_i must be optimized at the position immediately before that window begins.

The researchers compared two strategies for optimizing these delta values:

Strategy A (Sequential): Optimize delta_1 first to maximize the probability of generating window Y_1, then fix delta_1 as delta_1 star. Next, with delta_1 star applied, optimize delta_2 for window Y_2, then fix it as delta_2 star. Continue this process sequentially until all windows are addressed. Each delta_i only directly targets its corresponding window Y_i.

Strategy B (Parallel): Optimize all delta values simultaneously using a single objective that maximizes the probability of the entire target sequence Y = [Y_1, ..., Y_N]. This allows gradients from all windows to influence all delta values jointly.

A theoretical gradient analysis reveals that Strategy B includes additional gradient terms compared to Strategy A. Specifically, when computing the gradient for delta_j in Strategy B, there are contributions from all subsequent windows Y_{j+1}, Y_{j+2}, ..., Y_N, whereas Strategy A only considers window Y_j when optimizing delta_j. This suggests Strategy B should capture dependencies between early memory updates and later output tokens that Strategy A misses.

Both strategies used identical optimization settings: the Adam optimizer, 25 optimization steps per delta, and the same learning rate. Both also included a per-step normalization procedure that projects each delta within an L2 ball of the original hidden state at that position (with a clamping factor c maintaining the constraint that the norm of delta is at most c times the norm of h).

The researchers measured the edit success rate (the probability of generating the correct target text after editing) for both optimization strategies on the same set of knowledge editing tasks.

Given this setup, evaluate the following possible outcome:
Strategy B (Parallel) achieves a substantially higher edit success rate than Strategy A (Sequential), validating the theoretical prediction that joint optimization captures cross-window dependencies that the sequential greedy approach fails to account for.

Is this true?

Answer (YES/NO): NO